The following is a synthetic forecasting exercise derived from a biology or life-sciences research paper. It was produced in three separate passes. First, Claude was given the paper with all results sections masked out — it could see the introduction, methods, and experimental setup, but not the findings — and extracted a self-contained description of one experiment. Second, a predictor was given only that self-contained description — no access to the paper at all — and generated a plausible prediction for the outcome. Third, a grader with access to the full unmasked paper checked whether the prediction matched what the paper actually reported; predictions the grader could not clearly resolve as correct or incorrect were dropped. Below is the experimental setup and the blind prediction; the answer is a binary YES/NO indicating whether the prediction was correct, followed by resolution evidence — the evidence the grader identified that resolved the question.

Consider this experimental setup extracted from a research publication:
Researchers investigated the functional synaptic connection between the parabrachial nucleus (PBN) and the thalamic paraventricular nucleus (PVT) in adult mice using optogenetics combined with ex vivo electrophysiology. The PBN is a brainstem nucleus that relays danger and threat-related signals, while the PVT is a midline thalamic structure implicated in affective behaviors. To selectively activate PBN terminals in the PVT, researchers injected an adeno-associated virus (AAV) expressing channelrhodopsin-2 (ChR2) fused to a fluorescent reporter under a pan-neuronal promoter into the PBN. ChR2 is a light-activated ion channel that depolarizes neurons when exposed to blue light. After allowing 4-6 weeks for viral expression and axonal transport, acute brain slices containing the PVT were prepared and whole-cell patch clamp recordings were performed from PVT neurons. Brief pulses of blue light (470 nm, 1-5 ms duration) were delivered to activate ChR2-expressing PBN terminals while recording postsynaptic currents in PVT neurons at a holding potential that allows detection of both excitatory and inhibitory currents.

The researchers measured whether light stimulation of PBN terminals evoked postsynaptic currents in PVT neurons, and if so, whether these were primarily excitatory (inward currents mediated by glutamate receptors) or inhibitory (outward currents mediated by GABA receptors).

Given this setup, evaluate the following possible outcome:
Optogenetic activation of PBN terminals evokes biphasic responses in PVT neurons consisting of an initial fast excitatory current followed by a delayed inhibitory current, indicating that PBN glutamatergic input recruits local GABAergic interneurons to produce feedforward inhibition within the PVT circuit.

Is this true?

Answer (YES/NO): NO